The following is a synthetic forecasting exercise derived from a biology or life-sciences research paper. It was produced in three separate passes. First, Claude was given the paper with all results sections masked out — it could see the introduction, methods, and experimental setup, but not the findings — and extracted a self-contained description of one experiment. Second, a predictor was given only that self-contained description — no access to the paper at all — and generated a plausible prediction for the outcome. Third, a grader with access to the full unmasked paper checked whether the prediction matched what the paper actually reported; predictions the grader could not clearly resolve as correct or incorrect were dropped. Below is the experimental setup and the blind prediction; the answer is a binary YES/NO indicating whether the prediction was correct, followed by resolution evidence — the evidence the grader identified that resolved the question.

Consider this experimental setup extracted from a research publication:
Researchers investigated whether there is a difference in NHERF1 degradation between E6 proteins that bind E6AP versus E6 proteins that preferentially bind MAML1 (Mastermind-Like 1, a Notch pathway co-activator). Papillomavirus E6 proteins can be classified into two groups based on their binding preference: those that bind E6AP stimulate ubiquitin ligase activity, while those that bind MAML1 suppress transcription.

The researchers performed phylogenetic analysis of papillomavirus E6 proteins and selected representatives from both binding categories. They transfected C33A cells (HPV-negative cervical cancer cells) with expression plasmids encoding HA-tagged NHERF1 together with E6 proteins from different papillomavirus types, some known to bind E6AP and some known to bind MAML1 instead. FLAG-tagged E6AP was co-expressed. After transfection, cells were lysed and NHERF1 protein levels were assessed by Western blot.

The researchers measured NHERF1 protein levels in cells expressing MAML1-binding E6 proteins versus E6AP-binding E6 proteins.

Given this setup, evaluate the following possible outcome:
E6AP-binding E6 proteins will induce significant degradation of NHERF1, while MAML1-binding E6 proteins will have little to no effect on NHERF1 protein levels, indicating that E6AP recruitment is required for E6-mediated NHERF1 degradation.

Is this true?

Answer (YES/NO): YES